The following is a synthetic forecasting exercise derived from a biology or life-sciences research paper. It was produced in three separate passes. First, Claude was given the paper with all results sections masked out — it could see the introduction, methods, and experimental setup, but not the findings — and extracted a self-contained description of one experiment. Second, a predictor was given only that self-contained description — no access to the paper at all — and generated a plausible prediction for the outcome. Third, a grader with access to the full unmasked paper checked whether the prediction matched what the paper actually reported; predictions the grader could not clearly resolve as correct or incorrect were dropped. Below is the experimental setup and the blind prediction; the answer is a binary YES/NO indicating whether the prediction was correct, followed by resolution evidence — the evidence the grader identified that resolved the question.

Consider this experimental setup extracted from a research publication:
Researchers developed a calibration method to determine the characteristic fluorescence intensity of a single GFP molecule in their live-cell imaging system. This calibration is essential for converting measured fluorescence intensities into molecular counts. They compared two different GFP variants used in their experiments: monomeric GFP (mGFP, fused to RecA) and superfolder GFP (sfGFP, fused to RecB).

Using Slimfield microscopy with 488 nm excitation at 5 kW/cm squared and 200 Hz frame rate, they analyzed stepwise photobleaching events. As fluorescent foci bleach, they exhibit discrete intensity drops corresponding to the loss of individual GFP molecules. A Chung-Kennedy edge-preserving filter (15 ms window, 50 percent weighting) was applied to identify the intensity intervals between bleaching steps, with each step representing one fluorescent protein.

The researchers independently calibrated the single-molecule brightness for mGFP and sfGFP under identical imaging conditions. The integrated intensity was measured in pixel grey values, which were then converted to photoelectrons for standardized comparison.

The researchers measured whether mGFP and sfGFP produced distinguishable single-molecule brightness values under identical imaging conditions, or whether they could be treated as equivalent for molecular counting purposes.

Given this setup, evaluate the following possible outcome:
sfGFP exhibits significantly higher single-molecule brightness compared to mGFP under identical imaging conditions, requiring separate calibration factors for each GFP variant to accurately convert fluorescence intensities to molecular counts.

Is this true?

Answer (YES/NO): NO